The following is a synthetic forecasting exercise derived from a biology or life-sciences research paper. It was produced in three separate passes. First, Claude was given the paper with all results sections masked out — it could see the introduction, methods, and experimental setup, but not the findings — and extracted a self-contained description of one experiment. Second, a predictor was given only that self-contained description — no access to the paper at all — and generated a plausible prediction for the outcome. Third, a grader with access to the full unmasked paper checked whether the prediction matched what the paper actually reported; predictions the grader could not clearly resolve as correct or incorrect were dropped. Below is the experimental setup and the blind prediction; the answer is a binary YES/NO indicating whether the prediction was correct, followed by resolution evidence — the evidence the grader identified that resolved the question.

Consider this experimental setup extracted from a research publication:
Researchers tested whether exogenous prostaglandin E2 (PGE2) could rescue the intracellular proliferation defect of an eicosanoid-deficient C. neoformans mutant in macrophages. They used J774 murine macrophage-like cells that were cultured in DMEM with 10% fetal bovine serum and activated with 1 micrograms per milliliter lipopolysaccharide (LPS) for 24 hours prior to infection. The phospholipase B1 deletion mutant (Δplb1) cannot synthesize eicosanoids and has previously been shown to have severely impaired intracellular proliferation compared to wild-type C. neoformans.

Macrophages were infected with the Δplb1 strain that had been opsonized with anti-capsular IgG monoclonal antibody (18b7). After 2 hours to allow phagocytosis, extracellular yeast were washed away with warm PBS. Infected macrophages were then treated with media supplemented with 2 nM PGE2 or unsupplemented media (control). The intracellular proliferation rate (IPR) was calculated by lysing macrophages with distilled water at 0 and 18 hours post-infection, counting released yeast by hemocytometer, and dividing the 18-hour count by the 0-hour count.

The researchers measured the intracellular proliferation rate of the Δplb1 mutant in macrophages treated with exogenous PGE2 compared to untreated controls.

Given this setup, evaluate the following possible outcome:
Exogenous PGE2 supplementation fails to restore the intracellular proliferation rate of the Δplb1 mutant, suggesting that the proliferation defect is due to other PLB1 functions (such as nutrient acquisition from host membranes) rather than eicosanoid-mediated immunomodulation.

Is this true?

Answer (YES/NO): NO